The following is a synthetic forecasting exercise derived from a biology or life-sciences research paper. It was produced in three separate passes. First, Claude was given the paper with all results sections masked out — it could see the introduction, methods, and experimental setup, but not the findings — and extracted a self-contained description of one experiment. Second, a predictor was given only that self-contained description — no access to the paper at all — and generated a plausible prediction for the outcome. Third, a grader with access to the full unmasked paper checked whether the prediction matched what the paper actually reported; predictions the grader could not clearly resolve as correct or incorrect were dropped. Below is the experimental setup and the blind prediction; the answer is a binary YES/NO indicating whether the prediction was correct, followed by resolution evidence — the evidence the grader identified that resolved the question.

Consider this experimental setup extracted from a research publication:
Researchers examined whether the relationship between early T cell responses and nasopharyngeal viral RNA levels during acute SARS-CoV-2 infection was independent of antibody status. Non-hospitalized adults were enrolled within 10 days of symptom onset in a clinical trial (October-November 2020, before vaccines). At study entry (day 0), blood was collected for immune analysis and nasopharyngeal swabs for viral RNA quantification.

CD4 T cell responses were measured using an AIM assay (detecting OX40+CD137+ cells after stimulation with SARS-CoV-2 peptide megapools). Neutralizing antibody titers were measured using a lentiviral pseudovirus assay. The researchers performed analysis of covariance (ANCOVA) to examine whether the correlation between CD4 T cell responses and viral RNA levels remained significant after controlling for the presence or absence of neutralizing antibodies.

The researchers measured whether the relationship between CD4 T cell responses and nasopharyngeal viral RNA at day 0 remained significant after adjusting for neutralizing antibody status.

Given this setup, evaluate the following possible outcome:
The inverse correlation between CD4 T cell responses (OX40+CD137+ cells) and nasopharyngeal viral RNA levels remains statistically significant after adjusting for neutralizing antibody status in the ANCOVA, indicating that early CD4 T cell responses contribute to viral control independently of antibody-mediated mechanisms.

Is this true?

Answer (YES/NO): YES